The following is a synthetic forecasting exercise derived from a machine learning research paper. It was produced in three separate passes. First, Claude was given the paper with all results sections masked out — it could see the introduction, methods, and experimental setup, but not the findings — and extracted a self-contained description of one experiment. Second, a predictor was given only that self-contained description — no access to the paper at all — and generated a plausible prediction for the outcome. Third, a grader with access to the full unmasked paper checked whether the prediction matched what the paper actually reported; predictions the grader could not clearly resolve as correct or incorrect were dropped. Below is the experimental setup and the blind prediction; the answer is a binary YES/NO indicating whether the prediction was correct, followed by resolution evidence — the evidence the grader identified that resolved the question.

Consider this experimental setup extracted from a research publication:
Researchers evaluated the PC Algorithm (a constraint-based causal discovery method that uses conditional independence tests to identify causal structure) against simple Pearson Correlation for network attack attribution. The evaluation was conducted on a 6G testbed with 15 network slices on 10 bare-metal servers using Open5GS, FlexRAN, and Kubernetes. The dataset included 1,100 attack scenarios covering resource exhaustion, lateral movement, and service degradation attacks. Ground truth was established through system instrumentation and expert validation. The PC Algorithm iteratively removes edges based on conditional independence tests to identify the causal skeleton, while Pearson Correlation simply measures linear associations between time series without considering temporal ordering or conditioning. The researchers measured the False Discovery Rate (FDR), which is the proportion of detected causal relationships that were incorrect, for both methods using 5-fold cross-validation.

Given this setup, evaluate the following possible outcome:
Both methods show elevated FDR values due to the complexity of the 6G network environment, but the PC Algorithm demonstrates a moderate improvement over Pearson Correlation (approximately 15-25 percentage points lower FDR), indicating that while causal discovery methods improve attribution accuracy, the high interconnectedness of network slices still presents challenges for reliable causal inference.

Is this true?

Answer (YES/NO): NO